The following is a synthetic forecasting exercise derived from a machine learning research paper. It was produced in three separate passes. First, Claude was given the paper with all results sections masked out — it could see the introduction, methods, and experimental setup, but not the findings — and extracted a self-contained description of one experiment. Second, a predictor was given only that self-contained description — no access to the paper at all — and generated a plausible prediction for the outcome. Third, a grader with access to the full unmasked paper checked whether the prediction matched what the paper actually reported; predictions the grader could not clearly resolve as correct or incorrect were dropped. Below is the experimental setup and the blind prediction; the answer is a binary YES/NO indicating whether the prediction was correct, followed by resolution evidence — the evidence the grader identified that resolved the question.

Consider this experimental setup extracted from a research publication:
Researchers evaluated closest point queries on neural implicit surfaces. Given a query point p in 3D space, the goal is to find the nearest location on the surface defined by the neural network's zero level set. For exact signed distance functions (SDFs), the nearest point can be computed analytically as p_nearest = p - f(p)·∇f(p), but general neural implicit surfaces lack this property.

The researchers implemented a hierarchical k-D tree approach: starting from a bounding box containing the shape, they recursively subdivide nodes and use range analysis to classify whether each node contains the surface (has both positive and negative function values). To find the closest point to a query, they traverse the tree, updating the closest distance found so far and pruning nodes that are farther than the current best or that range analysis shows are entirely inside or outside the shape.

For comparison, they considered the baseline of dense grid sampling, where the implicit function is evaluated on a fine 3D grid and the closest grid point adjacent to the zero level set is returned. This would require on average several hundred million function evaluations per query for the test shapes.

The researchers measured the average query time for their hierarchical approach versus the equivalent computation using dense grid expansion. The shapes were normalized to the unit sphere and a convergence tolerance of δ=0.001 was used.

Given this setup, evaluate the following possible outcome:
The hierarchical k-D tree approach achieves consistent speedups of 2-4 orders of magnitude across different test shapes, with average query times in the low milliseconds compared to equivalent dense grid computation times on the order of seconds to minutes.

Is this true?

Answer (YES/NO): NO